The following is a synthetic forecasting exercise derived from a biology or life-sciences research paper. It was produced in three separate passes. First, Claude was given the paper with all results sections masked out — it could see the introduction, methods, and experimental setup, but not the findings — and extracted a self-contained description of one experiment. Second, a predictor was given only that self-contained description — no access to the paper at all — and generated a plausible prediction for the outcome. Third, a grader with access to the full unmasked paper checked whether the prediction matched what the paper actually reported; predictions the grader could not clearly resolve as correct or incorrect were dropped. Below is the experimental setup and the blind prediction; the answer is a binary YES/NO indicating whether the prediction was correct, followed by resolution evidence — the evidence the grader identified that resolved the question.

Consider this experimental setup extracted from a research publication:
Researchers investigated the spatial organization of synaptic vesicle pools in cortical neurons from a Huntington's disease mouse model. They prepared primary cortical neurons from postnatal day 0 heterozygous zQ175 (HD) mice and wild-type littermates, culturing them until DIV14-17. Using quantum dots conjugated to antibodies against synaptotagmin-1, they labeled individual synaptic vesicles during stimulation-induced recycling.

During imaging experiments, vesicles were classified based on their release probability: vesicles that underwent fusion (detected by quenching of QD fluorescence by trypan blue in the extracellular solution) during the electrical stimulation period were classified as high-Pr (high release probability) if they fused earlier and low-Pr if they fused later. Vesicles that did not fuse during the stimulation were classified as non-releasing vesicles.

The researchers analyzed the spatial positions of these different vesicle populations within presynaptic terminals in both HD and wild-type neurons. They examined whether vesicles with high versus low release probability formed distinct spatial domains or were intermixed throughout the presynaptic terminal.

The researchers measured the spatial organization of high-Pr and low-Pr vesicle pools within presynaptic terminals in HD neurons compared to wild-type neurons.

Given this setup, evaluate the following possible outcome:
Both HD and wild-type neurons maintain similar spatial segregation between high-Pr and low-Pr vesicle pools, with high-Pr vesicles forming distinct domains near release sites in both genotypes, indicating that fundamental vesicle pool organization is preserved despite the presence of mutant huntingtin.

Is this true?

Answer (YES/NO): NO